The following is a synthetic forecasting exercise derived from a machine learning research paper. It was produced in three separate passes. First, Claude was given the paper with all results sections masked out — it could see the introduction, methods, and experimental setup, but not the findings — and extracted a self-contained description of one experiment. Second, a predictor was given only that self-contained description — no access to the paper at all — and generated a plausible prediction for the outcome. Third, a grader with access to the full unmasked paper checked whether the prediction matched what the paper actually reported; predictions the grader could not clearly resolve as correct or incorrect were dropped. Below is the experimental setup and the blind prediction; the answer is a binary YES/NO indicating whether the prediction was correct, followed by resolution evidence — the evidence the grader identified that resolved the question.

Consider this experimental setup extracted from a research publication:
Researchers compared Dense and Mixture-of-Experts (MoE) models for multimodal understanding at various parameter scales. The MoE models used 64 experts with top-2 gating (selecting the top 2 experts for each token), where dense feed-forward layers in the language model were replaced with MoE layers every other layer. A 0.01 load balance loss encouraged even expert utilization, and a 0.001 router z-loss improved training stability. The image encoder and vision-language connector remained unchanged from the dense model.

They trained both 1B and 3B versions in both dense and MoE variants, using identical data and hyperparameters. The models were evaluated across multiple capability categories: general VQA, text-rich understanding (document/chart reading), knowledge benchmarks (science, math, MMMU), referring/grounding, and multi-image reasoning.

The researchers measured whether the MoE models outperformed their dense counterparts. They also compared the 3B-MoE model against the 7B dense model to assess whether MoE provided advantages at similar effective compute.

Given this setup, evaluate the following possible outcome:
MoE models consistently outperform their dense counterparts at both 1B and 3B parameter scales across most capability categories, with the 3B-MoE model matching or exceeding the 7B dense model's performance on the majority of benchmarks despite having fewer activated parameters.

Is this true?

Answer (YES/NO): YES